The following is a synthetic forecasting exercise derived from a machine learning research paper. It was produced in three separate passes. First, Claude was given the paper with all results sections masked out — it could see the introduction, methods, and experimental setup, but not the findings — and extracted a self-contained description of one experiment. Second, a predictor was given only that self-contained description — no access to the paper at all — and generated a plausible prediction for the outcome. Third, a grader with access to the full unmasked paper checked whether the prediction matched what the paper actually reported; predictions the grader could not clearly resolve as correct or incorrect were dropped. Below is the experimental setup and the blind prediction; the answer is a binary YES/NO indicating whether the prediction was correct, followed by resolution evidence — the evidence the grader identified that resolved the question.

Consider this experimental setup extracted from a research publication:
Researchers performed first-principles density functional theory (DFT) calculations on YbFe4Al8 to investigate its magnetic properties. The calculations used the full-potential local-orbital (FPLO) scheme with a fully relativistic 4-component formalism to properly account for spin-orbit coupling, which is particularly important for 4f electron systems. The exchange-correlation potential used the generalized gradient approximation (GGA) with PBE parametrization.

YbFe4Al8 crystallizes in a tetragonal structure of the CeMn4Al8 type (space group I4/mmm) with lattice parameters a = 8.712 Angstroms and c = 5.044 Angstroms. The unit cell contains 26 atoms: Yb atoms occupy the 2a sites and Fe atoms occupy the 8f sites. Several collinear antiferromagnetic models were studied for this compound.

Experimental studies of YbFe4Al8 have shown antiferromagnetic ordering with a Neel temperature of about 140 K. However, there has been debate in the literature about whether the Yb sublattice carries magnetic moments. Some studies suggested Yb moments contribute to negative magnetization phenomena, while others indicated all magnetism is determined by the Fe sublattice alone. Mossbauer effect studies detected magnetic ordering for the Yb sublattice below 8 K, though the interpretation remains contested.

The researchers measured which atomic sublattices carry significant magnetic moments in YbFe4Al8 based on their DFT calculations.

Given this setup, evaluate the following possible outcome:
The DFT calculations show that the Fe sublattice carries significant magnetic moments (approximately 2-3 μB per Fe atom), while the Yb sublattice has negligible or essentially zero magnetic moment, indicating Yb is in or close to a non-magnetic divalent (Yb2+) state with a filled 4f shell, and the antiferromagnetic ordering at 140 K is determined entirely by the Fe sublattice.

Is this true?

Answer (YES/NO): NO